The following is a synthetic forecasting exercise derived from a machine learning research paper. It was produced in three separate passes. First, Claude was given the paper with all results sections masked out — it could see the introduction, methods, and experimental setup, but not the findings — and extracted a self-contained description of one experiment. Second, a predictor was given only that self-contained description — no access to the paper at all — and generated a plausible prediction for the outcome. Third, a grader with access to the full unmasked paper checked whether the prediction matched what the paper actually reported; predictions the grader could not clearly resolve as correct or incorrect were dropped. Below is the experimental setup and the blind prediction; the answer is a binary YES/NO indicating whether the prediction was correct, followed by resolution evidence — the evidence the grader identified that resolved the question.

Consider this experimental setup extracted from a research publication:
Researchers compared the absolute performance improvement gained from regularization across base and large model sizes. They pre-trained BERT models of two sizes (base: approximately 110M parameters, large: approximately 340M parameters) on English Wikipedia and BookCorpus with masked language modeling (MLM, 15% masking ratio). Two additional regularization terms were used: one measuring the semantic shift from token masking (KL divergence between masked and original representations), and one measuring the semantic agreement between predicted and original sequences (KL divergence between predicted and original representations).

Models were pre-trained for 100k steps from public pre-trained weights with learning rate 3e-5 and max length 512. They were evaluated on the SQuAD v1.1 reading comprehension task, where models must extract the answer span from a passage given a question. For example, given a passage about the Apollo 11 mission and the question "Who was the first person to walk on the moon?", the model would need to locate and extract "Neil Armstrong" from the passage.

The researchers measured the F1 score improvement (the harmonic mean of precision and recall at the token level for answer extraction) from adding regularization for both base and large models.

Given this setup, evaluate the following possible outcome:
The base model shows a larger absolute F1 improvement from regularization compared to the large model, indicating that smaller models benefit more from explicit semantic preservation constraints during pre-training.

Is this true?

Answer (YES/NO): NO